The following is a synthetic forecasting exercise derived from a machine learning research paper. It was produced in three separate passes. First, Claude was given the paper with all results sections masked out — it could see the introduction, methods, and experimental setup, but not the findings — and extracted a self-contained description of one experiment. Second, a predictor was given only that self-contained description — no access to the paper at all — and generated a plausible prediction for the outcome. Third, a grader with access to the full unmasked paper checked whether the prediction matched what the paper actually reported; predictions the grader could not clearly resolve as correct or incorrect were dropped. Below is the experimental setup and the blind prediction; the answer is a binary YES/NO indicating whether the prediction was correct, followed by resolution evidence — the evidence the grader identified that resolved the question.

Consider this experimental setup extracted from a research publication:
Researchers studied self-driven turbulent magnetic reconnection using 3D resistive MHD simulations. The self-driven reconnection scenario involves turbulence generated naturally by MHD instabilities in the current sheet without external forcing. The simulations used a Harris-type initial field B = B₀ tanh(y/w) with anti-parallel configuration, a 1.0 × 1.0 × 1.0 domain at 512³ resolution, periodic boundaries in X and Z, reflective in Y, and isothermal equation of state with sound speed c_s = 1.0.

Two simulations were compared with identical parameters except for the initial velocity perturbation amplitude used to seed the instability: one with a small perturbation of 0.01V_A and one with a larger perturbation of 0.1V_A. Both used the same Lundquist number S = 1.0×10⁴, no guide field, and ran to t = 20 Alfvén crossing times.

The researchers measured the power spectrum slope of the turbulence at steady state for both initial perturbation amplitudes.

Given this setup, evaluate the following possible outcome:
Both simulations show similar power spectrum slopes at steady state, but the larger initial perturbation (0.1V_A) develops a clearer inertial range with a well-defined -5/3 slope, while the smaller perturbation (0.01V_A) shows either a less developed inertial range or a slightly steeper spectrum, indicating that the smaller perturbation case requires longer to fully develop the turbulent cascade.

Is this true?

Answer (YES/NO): NO